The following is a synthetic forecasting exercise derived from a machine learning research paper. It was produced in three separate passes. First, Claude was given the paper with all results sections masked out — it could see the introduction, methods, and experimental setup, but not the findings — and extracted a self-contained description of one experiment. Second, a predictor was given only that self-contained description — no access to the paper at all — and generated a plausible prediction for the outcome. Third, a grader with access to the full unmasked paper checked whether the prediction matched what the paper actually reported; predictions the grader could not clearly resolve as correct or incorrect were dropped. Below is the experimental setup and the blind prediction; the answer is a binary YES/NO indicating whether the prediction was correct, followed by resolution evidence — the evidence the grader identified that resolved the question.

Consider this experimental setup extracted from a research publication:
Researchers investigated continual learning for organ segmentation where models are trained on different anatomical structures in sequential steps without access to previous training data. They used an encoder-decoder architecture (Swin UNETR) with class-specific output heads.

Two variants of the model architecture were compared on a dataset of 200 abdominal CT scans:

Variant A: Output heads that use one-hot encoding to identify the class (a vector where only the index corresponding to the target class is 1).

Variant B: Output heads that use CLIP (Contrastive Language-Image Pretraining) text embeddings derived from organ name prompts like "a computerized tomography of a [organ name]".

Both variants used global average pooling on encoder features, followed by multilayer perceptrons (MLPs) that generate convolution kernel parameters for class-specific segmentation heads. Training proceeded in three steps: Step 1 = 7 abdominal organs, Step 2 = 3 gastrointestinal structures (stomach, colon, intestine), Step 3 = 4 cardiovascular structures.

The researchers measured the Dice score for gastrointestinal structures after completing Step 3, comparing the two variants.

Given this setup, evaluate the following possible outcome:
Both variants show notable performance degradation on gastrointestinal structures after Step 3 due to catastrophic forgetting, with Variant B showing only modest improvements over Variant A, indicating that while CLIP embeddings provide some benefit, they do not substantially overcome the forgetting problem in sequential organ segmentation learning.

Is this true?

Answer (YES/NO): NO